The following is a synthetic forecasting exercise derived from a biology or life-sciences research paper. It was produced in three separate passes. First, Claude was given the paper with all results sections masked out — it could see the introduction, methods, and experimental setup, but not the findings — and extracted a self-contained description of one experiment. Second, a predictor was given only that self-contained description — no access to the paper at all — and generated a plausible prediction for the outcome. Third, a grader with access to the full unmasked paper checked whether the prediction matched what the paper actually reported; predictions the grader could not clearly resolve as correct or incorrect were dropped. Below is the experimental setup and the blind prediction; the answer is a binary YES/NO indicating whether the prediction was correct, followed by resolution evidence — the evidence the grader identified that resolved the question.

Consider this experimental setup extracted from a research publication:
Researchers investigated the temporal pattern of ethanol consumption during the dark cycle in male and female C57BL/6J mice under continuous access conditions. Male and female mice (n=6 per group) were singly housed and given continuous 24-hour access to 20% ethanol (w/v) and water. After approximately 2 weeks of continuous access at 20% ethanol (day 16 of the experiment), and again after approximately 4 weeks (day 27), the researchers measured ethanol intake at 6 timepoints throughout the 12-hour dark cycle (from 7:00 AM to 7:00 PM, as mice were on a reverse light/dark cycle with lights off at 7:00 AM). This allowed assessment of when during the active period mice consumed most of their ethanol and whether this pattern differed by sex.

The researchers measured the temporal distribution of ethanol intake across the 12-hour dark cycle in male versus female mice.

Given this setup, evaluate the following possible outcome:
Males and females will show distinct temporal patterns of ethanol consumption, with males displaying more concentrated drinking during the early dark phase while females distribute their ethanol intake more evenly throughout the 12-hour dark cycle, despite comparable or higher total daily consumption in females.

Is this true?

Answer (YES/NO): NO